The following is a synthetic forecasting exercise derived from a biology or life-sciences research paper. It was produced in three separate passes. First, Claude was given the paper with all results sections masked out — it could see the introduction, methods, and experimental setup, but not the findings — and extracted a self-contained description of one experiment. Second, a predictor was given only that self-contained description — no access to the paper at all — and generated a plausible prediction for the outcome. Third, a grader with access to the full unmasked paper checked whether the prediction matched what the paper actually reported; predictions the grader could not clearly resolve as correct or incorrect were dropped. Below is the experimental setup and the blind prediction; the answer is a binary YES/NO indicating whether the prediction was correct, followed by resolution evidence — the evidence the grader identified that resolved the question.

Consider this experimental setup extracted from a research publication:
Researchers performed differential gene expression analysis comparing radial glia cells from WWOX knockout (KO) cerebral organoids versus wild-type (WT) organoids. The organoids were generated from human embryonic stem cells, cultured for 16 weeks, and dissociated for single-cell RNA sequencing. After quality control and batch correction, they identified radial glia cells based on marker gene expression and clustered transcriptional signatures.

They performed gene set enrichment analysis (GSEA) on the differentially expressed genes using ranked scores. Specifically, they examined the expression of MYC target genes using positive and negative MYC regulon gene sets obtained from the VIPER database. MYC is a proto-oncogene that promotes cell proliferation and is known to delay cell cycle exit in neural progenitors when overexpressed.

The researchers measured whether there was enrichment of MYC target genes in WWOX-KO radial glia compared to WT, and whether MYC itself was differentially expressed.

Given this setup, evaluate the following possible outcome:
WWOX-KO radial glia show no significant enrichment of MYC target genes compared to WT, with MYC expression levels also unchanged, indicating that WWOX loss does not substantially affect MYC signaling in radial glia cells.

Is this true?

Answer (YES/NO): NO